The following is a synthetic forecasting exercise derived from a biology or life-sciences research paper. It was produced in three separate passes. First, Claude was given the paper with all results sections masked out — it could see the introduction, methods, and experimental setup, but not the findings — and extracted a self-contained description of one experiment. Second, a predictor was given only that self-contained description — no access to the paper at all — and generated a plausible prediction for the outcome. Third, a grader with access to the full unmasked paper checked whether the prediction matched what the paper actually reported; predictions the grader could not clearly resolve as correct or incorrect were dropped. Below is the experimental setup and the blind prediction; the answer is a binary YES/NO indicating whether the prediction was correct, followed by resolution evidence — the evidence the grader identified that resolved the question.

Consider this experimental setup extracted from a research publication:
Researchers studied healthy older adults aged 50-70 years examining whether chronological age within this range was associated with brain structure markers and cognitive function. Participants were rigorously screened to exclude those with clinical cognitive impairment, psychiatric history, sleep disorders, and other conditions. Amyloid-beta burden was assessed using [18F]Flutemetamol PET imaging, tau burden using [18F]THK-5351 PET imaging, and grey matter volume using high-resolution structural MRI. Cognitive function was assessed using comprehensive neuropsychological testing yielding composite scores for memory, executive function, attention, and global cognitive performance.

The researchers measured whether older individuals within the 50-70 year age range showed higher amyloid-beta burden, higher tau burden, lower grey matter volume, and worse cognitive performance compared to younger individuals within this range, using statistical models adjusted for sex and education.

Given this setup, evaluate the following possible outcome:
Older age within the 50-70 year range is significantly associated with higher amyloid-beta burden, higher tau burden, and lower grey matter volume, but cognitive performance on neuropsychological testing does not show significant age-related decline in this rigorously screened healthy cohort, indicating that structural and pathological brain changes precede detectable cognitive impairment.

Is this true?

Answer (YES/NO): NO